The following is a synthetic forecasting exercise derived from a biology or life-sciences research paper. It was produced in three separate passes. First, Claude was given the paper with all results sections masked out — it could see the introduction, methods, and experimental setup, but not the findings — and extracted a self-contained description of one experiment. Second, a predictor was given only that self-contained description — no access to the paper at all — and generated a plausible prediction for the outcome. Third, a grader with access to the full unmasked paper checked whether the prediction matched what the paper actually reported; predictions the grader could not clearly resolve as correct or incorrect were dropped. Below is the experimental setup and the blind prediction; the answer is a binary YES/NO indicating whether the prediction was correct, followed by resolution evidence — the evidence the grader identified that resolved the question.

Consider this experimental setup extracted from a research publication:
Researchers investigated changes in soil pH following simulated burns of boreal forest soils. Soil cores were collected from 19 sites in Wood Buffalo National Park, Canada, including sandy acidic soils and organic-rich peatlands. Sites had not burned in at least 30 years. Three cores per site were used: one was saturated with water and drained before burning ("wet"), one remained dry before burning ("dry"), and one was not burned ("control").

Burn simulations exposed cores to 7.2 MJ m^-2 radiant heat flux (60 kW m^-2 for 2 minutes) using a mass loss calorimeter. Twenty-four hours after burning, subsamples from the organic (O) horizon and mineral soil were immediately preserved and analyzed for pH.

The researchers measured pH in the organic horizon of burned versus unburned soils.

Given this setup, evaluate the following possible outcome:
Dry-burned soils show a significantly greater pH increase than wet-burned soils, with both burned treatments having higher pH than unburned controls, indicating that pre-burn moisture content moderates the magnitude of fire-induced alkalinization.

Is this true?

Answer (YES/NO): NO